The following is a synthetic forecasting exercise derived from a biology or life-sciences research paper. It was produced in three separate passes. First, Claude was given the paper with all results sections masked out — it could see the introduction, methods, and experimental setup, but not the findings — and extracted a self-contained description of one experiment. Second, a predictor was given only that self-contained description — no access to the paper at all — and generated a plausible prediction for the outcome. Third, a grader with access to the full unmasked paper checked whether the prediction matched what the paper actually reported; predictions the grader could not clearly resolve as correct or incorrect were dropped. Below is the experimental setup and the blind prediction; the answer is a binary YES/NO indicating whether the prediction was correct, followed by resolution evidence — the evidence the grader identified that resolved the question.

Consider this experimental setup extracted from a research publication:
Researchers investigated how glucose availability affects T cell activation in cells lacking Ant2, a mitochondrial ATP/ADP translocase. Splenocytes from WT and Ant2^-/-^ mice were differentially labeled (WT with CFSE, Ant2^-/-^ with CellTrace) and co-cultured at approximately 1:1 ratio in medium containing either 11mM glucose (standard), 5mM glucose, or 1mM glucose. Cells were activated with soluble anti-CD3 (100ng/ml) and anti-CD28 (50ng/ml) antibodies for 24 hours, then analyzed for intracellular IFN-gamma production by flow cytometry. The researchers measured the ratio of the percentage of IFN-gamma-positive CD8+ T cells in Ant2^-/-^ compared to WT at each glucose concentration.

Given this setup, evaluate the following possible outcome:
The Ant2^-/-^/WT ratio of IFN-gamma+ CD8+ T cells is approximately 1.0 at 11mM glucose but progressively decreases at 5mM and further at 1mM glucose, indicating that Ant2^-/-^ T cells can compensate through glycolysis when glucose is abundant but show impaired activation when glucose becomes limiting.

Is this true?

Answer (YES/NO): NO